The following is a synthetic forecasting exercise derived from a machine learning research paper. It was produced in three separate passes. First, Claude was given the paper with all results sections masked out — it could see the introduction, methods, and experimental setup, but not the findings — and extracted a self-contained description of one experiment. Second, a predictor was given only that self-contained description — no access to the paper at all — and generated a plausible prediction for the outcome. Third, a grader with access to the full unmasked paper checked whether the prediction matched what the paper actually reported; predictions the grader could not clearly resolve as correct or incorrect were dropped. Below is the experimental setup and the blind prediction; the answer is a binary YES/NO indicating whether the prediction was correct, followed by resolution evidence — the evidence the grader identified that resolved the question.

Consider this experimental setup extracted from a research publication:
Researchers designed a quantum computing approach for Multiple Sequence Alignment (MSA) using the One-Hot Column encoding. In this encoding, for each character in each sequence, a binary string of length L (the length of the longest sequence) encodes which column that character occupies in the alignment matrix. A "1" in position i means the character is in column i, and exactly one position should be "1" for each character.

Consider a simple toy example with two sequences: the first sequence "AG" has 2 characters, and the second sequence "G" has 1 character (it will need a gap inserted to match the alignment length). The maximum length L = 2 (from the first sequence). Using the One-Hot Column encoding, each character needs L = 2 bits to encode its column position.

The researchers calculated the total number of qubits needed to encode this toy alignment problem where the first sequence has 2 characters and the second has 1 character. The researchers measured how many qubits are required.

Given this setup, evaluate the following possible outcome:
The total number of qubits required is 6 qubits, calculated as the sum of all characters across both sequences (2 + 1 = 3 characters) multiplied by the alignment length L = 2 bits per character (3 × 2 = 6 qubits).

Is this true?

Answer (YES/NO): YES